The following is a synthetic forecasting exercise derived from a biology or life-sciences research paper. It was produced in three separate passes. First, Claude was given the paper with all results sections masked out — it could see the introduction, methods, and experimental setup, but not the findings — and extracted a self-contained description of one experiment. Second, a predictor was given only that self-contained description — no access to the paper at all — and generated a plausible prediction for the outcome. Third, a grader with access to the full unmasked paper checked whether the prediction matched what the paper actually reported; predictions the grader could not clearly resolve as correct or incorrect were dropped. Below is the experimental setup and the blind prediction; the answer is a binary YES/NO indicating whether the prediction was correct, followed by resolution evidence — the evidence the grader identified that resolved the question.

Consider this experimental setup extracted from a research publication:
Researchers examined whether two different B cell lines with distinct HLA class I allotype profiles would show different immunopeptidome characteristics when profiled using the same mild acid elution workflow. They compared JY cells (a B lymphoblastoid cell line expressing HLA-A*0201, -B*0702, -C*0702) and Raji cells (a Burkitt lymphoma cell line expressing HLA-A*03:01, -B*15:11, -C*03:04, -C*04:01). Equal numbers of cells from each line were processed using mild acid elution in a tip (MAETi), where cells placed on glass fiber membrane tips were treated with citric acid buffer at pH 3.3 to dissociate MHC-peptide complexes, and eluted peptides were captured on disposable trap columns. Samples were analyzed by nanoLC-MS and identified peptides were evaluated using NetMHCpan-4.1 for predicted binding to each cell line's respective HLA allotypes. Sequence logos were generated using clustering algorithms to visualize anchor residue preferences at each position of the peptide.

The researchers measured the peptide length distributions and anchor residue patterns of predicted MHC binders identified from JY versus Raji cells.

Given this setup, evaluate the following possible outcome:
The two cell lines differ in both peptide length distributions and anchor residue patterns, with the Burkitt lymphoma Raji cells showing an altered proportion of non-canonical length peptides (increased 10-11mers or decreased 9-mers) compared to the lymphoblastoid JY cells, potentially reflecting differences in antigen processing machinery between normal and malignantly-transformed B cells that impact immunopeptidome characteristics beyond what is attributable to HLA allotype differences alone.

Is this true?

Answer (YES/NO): NO